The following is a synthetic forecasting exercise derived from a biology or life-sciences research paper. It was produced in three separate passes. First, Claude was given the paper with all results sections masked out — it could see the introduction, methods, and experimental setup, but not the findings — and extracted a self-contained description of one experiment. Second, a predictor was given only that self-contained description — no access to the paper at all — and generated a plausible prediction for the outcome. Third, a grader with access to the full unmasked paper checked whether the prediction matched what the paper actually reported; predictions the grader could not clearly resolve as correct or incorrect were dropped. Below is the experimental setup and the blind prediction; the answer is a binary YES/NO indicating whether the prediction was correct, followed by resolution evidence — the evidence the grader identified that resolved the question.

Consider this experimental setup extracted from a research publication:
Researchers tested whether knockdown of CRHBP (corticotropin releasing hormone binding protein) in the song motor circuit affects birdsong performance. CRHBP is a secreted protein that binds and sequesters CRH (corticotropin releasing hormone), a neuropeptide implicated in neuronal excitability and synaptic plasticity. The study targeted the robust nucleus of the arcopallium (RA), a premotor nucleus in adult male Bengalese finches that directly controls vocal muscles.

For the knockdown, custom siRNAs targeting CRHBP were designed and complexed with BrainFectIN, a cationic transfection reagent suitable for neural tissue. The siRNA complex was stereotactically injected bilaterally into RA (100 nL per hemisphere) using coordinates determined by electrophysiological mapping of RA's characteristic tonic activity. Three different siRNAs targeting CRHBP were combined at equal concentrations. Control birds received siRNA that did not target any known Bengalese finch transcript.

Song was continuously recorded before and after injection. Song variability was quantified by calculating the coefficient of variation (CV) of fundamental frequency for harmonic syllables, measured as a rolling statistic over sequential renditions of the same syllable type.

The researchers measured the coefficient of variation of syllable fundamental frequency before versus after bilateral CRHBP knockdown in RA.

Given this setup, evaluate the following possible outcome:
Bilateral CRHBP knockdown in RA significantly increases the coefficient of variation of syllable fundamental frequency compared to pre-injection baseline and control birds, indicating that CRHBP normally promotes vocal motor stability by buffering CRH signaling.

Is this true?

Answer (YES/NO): YES